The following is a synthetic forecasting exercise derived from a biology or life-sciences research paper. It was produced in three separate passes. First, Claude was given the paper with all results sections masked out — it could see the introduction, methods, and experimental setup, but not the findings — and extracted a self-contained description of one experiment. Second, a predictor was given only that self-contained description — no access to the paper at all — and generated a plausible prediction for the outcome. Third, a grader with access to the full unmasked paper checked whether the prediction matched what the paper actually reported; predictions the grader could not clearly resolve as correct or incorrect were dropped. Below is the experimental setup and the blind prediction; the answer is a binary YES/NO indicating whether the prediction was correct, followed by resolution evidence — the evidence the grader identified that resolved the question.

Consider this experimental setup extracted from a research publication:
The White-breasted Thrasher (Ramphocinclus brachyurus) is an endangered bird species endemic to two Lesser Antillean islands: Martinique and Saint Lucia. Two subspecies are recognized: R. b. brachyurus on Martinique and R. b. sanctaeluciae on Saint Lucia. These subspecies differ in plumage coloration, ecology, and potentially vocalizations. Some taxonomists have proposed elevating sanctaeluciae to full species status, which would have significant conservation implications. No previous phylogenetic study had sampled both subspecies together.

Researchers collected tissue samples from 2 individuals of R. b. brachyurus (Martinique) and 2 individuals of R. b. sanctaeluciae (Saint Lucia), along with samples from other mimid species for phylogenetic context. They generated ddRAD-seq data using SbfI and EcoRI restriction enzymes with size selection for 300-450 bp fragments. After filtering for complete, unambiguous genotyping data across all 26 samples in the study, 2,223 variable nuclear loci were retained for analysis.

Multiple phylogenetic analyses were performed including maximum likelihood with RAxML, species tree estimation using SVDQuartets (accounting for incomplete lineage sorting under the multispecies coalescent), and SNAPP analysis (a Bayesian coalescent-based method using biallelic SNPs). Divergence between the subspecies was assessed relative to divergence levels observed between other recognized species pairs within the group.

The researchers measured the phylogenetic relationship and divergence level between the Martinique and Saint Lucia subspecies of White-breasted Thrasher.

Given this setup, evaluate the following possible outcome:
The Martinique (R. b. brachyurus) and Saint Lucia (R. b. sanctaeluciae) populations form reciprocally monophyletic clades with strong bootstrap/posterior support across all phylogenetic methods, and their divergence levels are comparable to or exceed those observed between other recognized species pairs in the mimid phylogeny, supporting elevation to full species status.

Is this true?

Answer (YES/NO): YES